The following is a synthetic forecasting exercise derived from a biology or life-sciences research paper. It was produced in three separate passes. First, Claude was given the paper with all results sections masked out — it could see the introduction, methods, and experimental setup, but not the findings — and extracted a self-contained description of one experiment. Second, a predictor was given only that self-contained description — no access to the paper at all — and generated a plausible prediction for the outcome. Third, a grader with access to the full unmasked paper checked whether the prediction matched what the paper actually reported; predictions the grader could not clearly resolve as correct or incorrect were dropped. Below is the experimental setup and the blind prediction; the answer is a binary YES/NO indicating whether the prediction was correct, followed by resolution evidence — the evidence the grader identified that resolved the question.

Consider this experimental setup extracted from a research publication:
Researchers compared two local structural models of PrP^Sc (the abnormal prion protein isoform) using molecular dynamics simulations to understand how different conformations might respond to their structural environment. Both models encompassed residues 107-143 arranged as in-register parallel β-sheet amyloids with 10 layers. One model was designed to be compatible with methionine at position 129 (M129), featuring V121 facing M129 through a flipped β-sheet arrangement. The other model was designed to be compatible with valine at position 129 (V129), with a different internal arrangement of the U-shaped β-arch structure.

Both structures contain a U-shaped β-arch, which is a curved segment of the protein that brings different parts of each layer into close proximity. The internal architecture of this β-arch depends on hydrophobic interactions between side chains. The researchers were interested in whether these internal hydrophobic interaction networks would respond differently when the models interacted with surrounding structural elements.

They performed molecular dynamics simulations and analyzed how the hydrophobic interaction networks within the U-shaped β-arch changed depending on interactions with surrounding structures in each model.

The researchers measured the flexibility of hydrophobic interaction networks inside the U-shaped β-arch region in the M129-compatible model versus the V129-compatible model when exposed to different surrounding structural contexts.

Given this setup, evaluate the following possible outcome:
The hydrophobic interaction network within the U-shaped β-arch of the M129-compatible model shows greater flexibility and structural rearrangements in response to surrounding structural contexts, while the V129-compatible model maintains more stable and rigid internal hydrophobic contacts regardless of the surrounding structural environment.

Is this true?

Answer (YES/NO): YES